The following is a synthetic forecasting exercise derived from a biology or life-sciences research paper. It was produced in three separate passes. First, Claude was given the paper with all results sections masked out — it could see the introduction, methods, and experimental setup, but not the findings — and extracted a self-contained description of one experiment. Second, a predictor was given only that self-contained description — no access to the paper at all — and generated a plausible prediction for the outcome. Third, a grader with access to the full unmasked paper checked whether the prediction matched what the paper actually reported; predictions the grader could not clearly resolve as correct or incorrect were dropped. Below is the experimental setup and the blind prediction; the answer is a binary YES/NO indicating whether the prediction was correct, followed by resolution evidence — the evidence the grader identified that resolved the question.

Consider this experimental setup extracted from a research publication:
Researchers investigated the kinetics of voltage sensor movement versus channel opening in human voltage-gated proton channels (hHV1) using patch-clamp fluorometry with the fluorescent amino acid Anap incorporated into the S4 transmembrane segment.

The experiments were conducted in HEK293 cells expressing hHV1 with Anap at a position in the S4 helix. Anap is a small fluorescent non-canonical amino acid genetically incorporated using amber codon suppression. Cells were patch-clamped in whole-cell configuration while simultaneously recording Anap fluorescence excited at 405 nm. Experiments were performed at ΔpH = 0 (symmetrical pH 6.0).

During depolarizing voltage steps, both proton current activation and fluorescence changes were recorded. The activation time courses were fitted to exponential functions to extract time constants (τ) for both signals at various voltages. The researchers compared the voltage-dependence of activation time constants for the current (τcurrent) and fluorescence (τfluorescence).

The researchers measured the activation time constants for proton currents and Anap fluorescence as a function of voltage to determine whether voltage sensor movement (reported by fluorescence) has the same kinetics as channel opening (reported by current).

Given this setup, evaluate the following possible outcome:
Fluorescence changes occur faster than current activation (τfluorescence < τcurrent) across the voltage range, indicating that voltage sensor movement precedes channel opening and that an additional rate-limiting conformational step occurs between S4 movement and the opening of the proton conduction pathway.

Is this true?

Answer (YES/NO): NO